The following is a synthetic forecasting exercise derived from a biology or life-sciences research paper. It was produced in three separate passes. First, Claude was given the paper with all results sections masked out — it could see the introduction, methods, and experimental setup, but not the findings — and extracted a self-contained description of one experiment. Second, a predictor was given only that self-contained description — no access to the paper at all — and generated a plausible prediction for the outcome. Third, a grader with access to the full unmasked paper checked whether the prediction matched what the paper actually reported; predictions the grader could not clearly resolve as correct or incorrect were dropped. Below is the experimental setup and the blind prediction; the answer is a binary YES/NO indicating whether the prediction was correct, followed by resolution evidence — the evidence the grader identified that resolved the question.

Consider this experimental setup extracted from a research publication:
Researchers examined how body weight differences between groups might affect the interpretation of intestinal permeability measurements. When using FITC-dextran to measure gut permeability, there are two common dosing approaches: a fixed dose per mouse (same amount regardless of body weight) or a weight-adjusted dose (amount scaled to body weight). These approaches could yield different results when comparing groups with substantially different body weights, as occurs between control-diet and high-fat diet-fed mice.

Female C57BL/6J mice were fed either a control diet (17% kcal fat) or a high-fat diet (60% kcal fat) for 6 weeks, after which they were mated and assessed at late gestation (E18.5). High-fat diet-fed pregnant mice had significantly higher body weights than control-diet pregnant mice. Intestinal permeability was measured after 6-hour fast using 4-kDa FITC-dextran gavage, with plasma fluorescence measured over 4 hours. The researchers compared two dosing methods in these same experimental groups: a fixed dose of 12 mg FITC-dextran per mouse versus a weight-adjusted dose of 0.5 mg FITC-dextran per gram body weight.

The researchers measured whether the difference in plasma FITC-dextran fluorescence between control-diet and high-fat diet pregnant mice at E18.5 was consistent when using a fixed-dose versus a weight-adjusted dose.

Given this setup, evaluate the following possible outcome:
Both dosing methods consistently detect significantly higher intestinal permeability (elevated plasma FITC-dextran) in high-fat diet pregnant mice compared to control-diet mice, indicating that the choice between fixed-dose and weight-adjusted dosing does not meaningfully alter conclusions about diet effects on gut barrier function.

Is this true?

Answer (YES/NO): NO